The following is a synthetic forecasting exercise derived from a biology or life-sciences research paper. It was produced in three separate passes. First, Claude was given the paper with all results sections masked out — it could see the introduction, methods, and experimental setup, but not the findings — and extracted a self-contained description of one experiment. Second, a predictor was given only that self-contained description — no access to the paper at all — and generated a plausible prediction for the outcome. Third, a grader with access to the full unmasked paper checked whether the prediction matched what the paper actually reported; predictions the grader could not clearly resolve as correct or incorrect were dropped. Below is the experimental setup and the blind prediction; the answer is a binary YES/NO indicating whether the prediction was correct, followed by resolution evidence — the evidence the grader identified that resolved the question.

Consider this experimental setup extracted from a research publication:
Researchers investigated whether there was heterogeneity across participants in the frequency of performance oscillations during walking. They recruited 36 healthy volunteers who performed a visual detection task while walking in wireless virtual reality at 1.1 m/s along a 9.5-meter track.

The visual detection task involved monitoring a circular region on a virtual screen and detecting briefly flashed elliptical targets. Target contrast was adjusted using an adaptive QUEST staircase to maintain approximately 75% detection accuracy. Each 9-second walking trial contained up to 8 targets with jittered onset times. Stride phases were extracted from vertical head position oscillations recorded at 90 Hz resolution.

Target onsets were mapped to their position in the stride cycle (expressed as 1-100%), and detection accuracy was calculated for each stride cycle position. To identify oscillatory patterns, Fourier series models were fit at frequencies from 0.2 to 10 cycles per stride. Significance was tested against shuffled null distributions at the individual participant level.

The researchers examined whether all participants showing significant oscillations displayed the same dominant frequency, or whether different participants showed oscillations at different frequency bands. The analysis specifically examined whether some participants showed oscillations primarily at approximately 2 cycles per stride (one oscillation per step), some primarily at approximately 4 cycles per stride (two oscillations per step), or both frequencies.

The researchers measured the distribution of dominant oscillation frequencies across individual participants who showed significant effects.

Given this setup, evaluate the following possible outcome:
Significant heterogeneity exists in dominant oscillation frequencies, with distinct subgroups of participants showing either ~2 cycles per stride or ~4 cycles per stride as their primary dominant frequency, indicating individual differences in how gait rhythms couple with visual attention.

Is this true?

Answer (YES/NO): YES